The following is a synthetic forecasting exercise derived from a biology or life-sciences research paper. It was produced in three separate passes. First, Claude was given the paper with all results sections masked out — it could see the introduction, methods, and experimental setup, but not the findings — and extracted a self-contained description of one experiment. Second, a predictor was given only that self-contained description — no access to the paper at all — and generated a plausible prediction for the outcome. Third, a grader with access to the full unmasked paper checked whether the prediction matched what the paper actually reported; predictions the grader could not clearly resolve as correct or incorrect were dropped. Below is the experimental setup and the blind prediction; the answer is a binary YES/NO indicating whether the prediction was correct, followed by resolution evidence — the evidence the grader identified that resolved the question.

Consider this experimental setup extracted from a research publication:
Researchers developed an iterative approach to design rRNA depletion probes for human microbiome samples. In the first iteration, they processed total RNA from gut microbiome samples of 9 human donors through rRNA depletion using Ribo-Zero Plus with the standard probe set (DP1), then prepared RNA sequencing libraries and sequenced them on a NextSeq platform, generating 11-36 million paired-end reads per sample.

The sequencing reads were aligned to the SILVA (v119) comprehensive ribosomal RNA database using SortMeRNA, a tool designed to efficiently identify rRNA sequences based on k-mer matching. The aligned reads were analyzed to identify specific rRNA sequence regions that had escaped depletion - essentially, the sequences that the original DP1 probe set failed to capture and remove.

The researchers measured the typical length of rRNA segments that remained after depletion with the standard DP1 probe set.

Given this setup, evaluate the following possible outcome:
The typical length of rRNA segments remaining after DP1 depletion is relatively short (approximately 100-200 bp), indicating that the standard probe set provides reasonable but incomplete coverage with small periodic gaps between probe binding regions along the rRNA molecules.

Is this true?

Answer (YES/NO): YES